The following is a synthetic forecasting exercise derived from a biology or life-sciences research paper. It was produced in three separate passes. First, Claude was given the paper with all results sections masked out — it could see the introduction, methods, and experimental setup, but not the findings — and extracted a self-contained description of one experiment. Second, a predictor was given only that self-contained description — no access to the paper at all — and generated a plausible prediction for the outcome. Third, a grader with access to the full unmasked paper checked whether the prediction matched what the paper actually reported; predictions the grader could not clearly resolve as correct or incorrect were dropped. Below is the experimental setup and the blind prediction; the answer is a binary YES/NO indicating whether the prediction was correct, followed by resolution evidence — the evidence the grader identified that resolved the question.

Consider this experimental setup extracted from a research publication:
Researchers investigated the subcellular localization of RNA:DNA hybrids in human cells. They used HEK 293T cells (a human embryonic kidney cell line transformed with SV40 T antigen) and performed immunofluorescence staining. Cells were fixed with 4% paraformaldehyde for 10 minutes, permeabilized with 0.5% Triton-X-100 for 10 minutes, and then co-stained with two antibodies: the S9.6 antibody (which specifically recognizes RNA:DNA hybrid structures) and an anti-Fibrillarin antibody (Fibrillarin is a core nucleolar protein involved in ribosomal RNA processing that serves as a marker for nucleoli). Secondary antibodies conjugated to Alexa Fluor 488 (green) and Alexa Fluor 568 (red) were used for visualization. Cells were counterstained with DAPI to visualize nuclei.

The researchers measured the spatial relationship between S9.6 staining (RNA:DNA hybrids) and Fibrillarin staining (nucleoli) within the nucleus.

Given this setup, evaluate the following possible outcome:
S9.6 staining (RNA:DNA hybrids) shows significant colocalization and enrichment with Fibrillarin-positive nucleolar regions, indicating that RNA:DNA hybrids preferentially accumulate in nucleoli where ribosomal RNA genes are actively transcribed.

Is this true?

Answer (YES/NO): YES